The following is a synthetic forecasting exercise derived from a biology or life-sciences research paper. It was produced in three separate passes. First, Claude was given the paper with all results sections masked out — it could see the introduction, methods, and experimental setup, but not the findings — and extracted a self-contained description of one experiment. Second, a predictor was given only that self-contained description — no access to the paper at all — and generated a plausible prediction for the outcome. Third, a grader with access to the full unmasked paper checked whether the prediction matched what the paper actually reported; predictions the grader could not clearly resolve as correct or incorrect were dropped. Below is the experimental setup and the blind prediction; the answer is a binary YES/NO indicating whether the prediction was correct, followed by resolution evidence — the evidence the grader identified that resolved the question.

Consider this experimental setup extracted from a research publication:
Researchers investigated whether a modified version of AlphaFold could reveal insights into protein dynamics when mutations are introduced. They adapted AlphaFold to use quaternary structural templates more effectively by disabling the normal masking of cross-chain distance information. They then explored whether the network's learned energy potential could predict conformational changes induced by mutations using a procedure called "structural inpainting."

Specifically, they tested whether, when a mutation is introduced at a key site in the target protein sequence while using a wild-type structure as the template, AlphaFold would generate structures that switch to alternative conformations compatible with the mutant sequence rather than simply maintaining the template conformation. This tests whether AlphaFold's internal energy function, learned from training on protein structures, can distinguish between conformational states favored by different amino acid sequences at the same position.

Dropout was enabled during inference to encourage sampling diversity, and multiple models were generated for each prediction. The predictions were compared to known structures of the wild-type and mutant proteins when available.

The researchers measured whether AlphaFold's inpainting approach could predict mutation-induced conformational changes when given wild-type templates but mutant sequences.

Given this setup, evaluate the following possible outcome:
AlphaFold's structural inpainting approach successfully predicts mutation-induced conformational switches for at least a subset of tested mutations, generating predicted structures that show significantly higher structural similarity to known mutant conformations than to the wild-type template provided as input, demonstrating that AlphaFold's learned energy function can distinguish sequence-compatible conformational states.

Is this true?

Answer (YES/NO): YES